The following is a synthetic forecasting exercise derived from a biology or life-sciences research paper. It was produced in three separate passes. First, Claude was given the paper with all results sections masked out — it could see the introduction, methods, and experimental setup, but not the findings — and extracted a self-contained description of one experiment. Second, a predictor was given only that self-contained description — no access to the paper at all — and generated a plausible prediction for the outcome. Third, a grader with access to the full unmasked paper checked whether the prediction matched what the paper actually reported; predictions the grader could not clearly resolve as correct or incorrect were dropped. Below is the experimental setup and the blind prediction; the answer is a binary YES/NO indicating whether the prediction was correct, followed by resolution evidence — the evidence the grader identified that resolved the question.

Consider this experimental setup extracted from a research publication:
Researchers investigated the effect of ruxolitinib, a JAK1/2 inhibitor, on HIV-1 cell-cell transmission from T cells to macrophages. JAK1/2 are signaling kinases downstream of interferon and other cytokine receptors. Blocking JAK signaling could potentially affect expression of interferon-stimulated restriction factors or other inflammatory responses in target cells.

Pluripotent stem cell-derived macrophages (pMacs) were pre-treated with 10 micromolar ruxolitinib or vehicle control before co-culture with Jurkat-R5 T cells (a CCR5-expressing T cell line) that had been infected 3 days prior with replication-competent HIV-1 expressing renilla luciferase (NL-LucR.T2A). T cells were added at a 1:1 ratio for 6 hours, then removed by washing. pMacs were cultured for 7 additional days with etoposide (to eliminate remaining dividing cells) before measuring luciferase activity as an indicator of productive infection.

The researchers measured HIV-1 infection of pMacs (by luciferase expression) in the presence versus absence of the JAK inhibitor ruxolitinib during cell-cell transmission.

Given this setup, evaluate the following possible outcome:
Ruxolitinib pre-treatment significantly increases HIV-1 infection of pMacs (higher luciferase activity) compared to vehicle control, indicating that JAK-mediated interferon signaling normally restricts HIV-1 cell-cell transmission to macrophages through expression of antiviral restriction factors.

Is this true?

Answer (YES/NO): YES